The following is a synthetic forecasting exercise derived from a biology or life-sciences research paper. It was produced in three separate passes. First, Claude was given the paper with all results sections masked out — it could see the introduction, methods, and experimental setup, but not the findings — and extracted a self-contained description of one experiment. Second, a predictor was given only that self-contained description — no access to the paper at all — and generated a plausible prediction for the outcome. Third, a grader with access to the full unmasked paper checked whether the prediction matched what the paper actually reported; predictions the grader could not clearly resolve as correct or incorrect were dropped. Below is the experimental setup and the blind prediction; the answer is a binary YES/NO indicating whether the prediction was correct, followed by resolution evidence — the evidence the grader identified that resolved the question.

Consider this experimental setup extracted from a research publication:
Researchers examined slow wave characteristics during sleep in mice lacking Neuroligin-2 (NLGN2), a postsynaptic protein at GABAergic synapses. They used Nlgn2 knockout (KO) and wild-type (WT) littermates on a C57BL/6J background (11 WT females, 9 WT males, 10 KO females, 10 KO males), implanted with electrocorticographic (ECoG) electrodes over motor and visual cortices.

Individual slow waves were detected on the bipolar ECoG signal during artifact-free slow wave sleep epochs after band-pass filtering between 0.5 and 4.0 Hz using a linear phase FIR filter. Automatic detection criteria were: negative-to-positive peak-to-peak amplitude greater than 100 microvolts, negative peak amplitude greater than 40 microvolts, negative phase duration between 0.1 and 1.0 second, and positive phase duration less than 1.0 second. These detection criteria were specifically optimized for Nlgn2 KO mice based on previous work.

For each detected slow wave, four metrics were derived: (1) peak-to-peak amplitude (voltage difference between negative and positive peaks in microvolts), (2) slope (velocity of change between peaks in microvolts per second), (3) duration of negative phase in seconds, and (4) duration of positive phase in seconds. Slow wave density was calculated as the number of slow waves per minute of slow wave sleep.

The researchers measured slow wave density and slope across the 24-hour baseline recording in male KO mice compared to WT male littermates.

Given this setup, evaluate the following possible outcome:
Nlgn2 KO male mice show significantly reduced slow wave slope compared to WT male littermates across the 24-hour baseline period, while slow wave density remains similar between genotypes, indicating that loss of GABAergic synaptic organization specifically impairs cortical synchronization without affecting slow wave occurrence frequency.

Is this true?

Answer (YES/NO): NO